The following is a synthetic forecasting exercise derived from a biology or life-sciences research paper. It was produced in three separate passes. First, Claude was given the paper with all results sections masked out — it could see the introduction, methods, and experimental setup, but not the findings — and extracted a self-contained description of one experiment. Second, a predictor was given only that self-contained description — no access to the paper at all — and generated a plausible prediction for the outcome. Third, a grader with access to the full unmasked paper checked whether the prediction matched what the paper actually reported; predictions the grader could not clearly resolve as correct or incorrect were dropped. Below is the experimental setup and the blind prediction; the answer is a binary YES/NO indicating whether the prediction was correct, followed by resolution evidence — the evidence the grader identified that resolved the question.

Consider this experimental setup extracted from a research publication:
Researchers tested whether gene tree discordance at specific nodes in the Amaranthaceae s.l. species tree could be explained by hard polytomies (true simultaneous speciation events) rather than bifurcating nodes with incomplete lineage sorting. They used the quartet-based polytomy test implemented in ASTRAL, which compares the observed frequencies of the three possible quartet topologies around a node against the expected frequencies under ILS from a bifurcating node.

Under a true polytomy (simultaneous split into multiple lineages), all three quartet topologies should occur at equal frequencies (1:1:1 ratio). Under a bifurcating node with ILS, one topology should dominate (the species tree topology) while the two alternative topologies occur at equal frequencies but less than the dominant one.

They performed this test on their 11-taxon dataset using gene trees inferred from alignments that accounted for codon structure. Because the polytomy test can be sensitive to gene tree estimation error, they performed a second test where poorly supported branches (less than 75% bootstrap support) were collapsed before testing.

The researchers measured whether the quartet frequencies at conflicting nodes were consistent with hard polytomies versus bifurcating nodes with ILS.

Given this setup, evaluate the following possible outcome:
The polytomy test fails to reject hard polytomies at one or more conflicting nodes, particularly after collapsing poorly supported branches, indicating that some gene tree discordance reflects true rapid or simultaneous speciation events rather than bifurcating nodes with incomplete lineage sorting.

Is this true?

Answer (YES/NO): NO